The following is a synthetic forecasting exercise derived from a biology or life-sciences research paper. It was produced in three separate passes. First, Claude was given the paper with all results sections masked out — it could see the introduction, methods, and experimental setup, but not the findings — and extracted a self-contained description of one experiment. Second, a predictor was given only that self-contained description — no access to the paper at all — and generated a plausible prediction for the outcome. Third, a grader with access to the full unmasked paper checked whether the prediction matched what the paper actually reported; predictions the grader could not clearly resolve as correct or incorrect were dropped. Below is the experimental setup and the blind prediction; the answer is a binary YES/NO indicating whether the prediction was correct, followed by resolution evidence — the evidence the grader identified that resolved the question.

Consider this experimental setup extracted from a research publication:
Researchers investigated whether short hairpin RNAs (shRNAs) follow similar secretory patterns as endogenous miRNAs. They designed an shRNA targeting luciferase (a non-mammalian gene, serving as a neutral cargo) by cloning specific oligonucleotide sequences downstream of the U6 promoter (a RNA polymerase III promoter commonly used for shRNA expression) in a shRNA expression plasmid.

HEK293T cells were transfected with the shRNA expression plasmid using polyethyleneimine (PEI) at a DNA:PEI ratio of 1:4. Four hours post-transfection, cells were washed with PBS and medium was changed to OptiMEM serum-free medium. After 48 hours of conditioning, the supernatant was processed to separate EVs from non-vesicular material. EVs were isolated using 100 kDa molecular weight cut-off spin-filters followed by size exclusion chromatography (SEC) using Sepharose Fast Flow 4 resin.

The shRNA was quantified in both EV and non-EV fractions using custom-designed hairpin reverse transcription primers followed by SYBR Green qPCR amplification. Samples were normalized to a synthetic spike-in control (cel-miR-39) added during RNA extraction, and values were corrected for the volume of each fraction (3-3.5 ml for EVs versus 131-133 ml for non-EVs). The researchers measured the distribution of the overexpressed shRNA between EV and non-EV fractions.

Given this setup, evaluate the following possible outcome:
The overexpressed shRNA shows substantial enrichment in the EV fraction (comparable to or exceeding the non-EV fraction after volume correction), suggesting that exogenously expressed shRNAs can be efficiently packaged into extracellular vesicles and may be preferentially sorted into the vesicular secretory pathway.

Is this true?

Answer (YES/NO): NO